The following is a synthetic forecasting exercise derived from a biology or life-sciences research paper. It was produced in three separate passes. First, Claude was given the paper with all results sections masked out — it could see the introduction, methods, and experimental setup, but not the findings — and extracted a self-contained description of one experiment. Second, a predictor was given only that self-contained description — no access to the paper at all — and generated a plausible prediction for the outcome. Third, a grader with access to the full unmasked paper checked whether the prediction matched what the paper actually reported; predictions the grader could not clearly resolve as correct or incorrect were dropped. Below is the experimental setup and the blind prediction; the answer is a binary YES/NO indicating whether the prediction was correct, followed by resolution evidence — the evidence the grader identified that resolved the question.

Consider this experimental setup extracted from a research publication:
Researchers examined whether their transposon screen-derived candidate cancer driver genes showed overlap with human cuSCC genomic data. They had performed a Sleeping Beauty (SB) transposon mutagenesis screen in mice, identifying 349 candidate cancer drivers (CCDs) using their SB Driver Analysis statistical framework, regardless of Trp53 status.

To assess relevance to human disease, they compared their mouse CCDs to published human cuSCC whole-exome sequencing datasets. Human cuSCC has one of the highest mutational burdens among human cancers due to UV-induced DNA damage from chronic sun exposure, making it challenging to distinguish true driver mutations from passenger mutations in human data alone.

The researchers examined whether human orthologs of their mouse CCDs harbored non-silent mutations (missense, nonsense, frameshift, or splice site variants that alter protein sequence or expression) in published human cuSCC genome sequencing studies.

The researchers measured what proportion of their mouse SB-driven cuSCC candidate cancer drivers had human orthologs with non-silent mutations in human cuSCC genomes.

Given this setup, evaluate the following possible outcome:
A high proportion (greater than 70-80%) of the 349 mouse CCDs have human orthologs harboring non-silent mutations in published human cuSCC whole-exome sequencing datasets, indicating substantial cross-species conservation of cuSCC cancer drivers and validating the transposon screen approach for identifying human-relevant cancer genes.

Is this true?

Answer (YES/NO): NO